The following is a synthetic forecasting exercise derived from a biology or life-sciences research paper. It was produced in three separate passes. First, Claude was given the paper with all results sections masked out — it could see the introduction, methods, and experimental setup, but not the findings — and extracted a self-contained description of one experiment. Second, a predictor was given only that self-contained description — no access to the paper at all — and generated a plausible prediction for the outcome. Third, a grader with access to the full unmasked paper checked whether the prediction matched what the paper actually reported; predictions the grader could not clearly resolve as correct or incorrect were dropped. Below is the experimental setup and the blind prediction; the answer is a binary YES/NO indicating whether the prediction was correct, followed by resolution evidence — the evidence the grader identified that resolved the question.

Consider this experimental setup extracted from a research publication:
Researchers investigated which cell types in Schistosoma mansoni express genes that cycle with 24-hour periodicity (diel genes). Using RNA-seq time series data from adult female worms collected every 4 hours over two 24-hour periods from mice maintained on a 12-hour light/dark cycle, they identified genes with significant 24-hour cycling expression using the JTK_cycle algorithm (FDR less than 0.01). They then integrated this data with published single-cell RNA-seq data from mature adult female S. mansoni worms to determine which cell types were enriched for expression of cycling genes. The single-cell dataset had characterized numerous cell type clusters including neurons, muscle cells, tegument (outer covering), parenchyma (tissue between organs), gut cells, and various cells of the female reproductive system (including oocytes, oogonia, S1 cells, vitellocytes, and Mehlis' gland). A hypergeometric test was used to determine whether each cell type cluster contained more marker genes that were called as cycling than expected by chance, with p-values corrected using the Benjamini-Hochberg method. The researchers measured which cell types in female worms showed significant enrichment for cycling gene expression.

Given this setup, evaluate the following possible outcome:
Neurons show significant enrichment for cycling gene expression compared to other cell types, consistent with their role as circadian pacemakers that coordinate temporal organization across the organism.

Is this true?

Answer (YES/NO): NO